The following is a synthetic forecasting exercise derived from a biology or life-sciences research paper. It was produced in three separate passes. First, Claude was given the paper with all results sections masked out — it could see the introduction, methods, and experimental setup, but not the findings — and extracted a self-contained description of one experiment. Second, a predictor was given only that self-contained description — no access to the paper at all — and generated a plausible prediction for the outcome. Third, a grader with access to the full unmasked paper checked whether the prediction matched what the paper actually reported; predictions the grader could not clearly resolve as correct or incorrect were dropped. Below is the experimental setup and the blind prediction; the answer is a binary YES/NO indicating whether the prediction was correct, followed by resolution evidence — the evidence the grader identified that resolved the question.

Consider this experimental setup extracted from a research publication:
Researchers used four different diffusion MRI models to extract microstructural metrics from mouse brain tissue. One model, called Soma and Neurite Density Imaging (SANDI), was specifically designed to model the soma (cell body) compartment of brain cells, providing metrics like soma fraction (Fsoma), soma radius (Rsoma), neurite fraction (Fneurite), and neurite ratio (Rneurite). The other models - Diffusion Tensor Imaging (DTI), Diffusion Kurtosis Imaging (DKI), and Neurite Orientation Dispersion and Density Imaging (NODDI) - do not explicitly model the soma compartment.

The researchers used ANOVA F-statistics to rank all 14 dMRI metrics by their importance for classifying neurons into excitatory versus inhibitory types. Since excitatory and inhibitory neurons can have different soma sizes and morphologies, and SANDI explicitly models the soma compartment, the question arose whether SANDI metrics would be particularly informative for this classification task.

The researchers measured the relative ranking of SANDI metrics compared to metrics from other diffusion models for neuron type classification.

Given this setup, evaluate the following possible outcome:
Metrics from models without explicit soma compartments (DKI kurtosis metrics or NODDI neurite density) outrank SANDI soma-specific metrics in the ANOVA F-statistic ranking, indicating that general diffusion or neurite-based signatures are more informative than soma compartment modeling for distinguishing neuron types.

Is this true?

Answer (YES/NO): NO